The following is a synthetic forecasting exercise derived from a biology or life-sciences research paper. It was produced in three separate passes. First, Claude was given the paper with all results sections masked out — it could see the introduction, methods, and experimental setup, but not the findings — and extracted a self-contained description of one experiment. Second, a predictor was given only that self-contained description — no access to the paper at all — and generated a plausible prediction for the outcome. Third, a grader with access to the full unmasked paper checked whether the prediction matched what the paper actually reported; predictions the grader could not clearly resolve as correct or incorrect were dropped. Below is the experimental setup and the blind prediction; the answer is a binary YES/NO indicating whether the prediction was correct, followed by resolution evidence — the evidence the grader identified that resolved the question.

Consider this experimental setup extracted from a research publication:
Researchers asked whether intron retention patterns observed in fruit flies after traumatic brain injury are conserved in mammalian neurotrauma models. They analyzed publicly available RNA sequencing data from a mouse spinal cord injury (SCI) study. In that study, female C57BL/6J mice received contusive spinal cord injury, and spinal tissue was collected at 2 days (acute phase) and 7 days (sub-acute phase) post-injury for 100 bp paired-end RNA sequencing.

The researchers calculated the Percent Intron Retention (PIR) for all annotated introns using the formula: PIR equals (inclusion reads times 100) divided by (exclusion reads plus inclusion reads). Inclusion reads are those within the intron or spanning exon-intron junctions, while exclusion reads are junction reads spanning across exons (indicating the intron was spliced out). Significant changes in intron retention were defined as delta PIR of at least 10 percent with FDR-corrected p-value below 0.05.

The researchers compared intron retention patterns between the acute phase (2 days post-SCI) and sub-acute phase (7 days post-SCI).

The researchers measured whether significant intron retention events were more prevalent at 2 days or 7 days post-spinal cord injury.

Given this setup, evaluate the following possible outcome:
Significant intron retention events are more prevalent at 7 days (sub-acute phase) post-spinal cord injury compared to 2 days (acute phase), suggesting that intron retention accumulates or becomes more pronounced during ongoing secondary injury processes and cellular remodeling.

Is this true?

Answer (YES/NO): YES